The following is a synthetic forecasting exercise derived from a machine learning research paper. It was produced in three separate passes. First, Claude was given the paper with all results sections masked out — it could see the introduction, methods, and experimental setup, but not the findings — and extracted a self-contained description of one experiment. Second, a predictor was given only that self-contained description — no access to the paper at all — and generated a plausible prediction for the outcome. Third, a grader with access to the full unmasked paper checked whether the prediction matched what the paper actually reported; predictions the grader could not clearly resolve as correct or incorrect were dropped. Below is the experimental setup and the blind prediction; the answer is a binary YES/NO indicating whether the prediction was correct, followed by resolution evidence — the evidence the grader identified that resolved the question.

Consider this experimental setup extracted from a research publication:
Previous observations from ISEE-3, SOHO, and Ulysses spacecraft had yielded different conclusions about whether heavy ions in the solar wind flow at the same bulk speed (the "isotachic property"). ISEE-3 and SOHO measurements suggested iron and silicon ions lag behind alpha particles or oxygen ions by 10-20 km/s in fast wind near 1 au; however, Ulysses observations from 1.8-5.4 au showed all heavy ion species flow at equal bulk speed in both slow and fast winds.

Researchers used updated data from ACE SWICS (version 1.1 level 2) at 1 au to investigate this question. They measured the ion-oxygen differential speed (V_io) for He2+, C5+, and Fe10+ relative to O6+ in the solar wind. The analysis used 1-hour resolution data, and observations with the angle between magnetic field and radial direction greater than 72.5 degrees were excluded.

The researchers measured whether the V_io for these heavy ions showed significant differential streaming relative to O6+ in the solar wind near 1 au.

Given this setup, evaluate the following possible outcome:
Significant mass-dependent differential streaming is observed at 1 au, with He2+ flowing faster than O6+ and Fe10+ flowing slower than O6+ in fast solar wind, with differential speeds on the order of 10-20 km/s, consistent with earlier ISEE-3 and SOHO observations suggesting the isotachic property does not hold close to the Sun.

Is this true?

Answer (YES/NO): NO